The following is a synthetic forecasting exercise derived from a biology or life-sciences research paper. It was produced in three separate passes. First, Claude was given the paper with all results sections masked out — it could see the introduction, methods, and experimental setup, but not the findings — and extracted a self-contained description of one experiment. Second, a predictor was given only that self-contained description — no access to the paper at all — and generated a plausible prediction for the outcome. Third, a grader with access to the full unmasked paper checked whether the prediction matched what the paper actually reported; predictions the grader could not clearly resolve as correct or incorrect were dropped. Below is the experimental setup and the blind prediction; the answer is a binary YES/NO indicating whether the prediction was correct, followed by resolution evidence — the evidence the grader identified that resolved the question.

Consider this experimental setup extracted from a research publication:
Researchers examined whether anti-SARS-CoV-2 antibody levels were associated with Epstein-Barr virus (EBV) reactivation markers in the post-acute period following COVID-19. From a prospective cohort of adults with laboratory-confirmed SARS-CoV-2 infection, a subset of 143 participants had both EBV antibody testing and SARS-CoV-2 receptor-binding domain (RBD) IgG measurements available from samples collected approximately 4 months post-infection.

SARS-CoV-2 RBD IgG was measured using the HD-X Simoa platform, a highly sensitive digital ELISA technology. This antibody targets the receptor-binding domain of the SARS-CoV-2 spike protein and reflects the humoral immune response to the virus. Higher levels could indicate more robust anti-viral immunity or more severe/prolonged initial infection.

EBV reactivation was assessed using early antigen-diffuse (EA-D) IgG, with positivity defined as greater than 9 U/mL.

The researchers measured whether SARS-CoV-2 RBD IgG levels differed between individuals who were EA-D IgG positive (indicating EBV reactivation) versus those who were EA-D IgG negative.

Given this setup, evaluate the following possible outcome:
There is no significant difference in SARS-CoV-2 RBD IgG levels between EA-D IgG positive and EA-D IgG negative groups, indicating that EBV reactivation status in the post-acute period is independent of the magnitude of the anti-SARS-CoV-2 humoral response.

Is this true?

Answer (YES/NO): YES